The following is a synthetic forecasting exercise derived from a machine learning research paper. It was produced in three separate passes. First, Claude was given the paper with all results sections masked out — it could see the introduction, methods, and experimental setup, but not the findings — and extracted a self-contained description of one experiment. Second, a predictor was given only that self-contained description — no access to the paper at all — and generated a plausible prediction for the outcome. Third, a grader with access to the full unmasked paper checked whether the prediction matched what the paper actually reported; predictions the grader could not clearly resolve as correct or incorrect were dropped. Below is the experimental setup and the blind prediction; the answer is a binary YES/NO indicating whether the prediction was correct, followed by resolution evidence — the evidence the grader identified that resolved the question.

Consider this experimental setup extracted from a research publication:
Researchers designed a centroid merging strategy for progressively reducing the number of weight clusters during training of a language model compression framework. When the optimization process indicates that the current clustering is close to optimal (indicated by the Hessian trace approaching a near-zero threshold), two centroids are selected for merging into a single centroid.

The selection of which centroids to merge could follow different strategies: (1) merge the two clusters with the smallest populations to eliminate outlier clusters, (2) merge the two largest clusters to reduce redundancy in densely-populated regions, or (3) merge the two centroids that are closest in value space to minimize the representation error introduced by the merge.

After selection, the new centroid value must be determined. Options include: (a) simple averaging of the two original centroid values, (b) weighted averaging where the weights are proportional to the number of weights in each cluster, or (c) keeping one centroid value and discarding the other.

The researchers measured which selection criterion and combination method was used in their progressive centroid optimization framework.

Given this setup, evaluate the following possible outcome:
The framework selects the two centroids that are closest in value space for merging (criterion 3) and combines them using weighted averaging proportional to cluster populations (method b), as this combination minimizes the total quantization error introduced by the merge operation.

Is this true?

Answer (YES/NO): YES